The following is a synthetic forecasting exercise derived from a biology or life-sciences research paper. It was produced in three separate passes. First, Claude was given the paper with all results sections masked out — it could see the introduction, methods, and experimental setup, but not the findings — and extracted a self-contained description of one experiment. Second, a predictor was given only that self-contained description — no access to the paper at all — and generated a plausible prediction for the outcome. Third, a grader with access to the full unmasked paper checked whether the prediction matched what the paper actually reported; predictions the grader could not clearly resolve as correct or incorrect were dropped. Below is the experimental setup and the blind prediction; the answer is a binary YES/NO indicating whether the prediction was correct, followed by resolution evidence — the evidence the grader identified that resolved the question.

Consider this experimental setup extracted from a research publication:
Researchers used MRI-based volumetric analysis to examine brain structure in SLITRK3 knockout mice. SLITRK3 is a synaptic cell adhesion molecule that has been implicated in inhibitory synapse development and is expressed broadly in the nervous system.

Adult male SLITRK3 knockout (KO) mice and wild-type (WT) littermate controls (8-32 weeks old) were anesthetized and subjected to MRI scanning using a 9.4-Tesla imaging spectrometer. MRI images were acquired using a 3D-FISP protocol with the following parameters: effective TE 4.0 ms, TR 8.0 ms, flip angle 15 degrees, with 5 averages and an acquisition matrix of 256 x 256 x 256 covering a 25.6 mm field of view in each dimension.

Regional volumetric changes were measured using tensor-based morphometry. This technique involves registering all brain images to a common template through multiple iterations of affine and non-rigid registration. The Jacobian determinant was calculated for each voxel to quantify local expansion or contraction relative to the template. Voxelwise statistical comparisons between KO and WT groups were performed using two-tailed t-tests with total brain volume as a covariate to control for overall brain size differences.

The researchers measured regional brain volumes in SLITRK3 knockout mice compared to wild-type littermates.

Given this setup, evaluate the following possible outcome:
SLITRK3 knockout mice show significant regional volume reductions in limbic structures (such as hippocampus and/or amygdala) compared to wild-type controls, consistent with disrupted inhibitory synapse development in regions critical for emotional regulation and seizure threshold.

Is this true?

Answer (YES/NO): NO